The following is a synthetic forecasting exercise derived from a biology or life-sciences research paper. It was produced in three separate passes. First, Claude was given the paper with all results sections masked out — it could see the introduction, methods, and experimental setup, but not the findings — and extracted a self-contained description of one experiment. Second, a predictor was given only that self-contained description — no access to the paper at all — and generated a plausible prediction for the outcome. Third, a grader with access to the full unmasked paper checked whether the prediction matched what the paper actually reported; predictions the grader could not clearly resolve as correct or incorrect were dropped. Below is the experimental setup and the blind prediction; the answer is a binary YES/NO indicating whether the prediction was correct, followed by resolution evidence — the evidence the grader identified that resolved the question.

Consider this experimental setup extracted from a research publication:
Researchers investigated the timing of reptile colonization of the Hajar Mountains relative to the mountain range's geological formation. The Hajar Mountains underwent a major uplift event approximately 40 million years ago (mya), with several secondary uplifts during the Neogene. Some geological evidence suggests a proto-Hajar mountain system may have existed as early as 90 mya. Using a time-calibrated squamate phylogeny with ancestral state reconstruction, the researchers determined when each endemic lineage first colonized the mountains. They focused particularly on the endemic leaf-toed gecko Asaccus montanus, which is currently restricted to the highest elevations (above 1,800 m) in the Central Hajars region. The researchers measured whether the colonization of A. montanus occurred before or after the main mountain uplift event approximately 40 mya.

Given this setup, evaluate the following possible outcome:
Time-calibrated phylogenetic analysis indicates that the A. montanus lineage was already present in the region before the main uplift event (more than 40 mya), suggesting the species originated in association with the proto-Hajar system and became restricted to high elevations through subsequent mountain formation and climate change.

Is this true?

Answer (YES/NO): YES